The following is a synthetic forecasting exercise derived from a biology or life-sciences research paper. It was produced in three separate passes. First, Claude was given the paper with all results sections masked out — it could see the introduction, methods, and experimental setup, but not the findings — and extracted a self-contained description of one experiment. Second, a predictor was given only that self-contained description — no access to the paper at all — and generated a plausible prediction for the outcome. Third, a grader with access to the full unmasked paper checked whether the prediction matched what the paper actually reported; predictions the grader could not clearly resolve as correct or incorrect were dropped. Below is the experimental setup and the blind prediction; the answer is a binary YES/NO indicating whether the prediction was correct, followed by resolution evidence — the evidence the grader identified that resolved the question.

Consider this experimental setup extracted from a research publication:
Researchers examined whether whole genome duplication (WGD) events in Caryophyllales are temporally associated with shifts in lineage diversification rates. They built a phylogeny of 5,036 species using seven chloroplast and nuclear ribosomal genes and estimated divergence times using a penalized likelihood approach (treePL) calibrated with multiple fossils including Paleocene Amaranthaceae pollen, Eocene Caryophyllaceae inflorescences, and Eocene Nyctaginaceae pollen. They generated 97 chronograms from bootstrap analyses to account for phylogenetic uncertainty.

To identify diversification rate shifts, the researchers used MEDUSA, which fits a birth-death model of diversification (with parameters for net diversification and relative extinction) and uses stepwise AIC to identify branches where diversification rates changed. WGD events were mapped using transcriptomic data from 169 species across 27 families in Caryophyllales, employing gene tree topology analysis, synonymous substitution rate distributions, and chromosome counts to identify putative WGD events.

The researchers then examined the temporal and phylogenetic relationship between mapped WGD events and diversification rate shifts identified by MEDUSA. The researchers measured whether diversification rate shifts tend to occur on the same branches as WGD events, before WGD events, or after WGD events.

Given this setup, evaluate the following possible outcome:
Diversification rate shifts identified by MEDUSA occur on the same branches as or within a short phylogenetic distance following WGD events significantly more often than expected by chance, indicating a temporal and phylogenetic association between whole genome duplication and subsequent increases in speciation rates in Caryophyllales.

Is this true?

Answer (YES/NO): NO